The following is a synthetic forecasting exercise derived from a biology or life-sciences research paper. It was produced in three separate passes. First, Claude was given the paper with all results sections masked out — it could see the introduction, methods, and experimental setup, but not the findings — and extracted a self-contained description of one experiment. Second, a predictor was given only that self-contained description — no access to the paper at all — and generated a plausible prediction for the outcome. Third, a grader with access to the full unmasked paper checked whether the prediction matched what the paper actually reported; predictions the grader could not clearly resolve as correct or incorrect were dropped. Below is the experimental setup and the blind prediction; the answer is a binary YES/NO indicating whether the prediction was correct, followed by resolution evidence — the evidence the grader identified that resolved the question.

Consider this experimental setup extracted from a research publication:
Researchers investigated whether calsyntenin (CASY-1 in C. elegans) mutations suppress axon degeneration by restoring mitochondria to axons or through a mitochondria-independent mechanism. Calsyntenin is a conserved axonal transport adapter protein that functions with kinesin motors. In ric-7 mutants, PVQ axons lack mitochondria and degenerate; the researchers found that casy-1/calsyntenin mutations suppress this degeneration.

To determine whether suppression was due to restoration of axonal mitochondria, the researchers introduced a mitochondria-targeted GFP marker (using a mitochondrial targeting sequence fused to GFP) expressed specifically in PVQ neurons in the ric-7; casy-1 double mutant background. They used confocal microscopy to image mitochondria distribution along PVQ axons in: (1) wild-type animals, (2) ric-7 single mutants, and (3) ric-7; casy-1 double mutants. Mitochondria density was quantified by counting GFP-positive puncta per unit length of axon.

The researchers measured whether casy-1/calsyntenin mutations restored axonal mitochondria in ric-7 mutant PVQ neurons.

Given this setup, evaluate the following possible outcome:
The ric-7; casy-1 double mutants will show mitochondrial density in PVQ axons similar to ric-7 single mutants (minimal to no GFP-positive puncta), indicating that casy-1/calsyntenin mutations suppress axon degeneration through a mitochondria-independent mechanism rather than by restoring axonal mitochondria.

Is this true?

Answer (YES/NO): YES